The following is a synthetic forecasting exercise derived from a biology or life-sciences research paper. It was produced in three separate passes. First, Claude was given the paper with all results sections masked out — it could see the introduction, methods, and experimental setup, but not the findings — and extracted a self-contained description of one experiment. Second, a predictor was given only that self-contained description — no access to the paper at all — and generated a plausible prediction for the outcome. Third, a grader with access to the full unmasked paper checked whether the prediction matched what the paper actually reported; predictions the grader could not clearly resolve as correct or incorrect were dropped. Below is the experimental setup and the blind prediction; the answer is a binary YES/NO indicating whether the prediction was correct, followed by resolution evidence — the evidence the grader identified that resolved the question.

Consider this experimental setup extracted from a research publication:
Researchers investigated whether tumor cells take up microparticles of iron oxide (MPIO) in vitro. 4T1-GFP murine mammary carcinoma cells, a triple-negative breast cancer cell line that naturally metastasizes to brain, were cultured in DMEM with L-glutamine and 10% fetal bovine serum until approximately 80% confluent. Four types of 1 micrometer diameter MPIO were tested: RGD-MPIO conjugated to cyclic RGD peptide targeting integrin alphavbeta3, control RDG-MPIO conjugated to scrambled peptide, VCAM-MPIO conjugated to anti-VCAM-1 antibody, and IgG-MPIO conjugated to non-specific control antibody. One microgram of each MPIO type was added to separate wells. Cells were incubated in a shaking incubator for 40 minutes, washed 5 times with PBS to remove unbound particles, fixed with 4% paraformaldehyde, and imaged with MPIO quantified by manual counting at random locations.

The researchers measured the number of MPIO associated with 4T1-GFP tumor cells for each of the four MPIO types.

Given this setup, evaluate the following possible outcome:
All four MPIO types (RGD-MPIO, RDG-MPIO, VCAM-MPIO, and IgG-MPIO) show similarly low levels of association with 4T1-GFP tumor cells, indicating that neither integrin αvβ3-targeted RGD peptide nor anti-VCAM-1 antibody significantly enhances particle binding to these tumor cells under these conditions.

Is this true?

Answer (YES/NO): YES